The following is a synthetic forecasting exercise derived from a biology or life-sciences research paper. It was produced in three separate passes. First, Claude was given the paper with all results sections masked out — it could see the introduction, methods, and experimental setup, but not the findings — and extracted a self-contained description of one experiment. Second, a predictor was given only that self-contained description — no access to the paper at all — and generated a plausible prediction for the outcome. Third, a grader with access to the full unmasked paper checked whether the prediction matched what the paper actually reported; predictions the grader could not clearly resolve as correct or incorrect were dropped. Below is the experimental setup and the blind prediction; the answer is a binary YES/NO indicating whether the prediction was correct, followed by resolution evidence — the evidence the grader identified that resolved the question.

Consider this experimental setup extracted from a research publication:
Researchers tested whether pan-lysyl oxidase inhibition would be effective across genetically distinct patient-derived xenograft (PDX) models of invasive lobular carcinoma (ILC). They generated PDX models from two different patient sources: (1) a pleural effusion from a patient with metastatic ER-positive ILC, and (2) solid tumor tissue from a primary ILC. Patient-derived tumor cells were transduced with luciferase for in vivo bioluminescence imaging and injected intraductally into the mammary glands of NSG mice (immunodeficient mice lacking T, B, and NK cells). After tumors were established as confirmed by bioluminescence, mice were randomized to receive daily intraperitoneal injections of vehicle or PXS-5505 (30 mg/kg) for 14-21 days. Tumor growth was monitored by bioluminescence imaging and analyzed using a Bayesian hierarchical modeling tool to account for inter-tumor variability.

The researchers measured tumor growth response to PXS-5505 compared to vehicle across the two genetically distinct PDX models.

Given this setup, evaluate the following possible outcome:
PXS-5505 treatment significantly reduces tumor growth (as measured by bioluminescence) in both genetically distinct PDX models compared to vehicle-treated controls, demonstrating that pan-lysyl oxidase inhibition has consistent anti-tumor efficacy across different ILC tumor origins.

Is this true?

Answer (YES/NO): YES